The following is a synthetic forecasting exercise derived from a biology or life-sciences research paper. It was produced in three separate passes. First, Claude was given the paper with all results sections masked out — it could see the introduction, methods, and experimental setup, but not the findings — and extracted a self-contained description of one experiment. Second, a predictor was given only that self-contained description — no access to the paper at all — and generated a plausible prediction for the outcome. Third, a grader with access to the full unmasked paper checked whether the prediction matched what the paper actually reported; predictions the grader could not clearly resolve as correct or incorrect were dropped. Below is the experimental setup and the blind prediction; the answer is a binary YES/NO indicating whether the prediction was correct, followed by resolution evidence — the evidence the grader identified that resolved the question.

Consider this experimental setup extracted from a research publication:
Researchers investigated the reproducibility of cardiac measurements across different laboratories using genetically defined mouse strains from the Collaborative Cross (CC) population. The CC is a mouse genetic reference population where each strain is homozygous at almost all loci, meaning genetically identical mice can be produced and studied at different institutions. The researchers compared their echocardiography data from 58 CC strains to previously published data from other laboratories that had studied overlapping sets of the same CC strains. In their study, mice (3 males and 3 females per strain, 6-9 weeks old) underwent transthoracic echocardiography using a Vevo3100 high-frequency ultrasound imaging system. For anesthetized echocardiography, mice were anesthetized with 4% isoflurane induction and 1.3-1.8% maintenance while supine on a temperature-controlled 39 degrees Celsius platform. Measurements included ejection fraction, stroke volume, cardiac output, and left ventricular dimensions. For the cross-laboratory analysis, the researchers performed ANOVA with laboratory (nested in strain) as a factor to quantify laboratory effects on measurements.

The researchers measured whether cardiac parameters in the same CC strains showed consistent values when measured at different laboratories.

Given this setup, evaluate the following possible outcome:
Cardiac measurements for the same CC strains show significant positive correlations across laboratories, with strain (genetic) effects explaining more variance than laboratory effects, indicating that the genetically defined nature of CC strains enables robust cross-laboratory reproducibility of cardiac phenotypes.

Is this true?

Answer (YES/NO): YES